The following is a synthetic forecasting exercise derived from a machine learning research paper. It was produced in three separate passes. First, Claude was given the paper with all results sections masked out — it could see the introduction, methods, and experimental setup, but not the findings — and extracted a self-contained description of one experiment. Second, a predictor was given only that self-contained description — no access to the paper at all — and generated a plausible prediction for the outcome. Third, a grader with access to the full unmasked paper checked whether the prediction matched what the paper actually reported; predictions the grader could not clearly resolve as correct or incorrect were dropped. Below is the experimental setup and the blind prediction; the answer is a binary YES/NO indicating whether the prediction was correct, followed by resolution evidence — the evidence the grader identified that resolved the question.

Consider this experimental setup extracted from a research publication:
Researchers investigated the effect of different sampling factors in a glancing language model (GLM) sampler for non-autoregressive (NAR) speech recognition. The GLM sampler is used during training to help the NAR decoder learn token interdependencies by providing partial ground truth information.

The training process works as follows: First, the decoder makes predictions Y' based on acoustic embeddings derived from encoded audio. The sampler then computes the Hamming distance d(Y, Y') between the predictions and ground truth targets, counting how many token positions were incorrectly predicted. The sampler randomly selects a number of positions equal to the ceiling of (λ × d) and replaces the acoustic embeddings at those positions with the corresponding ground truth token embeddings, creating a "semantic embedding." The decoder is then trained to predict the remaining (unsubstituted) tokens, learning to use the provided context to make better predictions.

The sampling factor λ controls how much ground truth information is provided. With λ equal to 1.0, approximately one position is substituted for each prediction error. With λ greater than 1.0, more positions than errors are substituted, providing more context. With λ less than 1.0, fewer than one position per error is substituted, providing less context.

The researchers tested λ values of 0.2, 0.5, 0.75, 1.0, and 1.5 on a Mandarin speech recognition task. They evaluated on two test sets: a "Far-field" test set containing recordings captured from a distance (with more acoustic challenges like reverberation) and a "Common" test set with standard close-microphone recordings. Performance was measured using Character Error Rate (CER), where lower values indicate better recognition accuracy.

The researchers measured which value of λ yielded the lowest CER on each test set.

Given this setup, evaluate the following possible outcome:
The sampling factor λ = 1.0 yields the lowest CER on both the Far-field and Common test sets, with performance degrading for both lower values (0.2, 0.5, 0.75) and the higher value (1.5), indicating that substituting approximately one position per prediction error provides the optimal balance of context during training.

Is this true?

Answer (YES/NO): NO